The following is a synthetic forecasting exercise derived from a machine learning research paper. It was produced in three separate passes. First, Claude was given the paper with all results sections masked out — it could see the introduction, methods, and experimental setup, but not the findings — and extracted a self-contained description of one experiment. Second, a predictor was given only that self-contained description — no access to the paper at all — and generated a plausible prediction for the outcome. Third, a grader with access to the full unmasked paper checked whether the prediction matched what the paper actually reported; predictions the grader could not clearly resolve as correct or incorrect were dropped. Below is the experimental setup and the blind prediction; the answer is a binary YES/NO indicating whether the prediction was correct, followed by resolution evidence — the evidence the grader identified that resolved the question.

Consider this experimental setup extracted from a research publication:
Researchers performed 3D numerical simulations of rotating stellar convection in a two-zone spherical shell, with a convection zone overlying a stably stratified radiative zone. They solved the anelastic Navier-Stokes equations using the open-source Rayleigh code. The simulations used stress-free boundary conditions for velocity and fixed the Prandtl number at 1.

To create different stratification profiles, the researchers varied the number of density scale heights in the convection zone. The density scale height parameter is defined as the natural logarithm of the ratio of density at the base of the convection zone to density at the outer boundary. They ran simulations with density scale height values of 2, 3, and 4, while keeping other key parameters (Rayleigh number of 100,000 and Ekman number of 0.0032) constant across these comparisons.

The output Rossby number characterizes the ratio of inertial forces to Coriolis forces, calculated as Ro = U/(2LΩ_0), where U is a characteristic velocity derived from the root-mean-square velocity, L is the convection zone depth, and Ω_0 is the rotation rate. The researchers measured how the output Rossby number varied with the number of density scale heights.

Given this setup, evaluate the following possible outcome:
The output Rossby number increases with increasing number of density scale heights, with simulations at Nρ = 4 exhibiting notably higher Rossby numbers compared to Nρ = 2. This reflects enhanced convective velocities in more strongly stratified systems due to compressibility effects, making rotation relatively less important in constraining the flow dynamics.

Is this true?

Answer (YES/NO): NO